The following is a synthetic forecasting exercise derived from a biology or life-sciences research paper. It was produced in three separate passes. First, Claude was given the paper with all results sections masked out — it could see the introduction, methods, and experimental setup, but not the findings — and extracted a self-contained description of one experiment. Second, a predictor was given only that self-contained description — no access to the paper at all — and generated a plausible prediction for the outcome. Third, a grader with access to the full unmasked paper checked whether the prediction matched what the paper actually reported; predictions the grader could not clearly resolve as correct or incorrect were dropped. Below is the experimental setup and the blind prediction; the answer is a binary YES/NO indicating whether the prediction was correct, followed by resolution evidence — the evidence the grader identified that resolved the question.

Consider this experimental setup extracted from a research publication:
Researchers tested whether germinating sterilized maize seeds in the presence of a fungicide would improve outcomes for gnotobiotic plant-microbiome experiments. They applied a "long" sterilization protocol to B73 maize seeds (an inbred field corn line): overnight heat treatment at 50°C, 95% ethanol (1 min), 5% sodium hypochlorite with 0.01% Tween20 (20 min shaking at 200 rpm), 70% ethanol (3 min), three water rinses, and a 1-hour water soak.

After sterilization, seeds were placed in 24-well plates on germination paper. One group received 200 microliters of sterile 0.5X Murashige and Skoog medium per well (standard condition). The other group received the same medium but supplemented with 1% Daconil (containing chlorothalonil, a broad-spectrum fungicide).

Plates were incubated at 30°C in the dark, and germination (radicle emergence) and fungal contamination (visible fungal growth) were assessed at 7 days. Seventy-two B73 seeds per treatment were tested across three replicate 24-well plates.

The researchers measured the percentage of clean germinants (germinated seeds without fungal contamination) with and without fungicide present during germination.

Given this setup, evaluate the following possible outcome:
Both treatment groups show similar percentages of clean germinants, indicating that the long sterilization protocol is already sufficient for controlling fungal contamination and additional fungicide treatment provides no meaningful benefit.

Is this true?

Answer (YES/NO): NO